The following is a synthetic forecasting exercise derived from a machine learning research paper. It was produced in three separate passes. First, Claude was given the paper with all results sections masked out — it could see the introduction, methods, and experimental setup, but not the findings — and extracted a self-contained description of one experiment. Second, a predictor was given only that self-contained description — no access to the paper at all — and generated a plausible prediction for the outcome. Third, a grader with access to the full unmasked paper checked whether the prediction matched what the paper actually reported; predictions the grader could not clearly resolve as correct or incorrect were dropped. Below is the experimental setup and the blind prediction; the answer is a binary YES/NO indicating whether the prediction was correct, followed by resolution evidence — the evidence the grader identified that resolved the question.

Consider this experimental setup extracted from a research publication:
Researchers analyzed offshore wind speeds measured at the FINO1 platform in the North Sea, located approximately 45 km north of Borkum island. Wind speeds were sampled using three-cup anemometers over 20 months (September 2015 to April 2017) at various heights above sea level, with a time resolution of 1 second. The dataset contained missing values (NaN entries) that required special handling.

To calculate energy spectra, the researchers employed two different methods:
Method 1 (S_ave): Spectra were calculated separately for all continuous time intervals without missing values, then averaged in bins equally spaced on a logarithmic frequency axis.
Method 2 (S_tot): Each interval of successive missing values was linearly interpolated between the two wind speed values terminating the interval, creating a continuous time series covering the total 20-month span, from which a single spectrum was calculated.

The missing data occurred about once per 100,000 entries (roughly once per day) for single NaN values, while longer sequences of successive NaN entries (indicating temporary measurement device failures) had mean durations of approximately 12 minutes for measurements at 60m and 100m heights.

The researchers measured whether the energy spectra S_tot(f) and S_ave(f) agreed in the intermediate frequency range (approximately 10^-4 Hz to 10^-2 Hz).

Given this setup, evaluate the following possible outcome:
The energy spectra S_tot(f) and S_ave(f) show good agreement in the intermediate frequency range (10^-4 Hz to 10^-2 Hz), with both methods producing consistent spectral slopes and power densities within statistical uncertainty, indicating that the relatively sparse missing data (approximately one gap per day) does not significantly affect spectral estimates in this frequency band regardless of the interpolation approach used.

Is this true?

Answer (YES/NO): YES